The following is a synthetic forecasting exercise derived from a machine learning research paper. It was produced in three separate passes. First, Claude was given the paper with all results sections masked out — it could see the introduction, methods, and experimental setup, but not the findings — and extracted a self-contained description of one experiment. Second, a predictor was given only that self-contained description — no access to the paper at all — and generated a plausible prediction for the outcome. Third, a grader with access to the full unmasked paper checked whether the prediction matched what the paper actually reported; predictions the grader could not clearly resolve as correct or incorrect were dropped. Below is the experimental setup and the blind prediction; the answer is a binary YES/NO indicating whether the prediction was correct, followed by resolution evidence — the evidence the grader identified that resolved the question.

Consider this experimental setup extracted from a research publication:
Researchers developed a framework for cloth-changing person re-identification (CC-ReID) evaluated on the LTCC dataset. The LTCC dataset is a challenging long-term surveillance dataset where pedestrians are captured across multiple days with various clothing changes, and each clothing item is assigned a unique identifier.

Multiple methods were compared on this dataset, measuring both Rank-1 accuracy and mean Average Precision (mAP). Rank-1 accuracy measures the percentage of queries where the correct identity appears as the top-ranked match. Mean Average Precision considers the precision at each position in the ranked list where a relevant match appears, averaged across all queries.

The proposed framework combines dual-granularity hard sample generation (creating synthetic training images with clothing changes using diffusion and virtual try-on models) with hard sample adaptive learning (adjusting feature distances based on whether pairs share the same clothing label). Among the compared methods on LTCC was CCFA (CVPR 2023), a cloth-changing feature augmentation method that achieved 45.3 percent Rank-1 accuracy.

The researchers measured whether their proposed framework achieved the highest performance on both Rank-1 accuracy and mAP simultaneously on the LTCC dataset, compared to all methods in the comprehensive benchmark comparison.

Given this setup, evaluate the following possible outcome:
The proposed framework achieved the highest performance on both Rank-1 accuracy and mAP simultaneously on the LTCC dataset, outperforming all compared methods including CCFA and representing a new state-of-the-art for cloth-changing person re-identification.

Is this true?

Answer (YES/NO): NO